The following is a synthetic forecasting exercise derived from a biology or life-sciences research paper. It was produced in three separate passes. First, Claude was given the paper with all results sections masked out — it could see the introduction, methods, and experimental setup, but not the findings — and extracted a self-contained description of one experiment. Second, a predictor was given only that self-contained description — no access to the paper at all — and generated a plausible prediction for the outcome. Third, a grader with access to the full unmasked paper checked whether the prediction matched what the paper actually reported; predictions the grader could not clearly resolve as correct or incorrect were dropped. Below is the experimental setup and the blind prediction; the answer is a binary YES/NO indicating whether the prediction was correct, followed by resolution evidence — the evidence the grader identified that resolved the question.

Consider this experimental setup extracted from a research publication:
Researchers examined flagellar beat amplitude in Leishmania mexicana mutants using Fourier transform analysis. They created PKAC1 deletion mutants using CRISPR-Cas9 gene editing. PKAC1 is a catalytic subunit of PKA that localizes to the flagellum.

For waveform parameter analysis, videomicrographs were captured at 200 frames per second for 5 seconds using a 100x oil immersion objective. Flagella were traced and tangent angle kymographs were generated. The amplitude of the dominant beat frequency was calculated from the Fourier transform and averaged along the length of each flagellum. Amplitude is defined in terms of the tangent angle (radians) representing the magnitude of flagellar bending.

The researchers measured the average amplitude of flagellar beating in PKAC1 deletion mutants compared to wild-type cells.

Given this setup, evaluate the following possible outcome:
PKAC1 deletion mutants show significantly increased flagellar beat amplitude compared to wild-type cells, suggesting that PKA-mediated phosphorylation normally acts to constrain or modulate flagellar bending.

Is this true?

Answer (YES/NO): NO